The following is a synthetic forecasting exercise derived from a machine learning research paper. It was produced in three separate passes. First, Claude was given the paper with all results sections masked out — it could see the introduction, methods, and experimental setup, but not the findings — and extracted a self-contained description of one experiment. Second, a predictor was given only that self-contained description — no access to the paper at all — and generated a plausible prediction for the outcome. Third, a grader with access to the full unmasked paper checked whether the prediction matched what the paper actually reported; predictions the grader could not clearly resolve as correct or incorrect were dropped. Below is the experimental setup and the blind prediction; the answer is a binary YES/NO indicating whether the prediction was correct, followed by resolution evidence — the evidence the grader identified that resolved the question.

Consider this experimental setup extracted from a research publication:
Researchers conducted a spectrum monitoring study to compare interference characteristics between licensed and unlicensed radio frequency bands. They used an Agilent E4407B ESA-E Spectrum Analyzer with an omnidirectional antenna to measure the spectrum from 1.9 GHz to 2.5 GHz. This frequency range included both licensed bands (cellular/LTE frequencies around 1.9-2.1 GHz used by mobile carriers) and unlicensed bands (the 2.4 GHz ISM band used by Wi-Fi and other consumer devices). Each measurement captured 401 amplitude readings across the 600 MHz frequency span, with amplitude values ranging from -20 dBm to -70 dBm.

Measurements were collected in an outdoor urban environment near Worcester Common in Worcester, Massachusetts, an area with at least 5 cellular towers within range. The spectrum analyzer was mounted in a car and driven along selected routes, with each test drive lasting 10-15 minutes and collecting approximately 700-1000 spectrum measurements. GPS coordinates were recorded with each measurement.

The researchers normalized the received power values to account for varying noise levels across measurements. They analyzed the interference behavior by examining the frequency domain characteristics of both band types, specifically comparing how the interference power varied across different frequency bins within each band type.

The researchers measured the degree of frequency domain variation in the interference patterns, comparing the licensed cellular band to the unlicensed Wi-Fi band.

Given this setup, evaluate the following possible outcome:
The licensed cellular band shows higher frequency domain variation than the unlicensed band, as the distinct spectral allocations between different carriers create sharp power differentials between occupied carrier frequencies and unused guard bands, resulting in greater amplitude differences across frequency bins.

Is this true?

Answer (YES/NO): YES